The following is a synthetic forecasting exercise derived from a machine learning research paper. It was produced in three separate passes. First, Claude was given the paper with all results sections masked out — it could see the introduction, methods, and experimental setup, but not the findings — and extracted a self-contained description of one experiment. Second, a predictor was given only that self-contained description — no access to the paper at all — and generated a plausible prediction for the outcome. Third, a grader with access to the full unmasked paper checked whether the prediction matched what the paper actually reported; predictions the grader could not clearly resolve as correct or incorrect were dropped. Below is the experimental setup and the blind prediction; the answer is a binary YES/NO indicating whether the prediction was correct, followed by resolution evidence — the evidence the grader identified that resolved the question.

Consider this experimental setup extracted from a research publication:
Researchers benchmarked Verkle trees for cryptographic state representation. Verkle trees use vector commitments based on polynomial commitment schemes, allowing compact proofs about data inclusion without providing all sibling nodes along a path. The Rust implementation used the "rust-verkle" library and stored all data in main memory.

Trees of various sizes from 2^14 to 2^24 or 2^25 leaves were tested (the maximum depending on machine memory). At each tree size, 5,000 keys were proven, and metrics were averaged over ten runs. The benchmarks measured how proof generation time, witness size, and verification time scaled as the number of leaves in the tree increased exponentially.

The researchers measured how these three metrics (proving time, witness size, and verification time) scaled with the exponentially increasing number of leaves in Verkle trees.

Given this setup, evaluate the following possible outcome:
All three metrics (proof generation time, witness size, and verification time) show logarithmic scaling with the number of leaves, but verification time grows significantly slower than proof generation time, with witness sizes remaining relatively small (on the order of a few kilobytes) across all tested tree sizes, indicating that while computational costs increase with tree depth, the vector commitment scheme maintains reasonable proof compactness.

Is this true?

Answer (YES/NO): NO